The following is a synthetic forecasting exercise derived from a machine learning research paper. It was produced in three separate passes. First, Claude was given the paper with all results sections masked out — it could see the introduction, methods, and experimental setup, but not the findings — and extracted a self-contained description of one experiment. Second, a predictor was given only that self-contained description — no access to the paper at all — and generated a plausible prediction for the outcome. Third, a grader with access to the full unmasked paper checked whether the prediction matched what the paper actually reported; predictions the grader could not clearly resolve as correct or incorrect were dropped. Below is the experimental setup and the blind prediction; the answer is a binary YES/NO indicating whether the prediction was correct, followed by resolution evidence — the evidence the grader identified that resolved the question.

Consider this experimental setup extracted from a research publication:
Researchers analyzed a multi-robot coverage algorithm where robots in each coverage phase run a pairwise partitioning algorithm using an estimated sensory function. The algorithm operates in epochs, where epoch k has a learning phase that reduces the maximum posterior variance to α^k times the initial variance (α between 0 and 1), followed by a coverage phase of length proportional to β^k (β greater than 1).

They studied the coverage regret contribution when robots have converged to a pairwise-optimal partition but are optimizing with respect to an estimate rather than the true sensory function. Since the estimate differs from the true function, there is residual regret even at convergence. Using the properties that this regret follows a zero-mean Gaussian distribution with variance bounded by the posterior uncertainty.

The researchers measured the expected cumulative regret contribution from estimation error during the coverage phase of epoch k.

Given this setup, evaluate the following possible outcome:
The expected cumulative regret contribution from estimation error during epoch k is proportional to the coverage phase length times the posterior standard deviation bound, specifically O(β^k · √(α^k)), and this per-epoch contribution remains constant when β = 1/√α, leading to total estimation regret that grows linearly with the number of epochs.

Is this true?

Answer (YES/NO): NO